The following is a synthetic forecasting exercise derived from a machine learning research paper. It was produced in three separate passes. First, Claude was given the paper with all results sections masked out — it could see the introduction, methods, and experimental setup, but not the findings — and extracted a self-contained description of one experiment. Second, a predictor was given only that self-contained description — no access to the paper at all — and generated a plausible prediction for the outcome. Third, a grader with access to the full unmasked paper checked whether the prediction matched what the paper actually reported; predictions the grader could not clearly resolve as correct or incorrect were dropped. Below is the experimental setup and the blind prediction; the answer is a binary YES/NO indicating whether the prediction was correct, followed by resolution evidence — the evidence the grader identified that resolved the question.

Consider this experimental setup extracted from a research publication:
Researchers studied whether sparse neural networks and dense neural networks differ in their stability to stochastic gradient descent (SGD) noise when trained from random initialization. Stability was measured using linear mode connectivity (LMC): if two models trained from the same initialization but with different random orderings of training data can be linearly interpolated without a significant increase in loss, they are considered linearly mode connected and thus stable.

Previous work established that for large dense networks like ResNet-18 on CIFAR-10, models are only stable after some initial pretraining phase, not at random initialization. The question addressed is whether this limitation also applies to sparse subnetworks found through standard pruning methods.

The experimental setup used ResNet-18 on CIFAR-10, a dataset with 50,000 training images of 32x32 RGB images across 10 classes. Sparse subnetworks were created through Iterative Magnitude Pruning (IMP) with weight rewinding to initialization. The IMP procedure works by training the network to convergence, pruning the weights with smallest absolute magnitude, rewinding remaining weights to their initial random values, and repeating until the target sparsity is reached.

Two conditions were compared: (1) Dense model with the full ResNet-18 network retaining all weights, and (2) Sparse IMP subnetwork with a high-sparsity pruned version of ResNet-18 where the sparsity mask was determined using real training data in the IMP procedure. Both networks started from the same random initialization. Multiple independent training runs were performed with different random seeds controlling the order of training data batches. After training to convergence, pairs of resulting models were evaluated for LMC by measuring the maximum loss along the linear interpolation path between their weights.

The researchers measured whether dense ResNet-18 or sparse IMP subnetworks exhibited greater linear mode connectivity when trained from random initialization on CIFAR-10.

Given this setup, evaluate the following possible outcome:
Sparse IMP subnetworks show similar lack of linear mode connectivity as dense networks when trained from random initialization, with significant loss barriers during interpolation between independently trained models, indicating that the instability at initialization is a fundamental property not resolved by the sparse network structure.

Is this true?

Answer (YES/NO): YES